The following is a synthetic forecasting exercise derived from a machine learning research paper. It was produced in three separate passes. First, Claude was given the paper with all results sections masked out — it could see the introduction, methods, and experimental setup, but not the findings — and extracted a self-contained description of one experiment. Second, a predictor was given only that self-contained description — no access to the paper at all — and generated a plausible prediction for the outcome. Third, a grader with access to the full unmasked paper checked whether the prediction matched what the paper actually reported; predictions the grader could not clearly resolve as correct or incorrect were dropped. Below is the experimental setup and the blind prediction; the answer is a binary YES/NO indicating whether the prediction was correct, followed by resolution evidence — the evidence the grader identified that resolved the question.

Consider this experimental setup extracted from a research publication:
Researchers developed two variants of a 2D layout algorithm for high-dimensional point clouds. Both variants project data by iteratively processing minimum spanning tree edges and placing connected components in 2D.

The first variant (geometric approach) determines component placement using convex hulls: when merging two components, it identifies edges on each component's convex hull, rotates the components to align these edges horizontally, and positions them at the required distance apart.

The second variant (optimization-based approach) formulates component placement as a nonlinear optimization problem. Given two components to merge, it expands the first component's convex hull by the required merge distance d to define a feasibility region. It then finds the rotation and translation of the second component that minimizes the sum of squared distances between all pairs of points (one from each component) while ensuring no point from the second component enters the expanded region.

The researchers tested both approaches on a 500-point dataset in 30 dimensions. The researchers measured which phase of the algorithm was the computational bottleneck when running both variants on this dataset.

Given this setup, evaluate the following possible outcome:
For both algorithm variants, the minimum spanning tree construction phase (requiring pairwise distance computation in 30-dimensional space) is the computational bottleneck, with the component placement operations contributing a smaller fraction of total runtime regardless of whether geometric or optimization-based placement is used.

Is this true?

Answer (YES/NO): YES